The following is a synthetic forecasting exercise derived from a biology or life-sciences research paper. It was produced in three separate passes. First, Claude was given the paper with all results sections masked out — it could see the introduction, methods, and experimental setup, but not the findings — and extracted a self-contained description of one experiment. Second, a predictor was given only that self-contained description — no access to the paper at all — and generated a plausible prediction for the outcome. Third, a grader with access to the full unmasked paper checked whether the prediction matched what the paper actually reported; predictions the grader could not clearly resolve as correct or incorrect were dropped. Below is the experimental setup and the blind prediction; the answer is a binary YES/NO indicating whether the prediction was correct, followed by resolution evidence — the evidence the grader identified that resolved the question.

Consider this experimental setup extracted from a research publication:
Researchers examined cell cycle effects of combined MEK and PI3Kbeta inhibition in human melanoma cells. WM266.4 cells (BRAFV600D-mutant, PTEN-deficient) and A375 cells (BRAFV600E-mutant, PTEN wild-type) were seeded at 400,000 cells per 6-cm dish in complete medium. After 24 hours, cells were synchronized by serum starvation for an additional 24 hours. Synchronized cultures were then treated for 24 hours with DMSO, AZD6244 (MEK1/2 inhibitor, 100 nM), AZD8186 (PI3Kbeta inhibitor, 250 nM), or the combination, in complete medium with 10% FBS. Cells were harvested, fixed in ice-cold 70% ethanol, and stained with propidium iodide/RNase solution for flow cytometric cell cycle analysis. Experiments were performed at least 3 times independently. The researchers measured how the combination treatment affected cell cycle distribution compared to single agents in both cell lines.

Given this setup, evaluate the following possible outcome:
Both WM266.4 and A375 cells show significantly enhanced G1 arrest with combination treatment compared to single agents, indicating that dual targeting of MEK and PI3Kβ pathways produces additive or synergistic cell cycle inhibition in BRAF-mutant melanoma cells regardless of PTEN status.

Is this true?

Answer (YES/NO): NO